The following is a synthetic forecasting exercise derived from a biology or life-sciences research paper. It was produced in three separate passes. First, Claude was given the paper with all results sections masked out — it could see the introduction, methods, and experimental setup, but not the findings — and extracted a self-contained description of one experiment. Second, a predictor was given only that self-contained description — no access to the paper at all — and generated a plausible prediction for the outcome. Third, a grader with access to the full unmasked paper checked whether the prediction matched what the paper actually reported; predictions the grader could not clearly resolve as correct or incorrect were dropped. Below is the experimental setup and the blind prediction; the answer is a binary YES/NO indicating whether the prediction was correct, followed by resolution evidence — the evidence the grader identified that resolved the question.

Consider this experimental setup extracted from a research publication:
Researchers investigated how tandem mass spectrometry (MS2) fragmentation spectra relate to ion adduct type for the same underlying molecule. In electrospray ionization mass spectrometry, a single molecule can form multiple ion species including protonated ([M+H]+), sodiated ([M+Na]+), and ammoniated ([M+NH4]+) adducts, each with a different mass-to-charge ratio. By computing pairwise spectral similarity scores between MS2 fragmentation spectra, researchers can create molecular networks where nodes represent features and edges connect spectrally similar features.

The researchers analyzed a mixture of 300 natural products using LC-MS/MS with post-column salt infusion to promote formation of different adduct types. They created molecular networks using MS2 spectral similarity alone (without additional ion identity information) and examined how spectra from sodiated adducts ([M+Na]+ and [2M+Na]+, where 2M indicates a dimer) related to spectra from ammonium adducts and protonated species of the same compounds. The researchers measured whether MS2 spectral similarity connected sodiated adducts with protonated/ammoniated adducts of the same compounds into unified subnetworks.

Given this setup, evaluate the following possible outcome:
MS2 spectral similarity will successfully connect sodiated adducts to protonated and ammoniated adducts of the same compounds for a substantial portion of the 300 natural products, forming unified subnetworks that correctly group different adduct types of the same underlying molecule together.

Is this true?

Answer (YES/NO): NO